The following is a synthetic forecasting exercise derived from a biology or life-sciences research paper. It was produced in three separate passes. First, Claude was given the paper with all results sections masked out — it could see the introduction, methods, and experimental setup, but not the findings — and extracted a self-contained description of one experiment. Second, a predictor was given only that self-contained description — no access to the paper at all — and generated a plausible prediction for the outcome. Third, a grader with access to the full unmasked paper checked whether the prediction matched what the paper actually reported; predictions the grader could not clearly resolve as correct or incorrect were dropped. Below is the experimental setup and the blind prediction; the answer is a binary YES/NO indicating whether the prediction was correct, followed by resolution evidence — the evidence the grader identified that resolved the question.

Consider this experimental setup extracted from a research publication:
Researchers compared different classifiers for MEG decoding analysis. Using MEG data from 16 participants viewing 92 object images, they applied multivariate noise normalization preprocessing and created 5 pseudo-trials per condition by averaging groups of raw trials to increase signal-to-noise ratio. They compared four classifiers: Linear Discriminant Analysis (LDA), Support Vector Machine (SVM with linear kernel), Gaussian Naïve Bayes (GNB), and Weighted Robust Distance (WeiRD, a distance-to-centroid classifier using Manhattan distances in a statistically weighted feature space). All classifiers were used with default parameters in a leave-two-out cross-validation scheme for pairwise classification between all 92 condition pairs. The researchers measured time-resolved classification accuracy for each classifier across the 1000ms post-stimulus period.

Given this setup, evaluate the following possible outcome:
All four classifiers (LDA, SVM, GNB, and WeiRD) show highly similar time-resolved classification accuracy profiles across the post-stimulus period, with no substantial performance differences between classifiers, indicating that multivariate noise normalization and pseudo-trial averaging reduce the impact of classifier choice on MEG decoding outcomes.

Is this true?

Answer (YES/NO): NO